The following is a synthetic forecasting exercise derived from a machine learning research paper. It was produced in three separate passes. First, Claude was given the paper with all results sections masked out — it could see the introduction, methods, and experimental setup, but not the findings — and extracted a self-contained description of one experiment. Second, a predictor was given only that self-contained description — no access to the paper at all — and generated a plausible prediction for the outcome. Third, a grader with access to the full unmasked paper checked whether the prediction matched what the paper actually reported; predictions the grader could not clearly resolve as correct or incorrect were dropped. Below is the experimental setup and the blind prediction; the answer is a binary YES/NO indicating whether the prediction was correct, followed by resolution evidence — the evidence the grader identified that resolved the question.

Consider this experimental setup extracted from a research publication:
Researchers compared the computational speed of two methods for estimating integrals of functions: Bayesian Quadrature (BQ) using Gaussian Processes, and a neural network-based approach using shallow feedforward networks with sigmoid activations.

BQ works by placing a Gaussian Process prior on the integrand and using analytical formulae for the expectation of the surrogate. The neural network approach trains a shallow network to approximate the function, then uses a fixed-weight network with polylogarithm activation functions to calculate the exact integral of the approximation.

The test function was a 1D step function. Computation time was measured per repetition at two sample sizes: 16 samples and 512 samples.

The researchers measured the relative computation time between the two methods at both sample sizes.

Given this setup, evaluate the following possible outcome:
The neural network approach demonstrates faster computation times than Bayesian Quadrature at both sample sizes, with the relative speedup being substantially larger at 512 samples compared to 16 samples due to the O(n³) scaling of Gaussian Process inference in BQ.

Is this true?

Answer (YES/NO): YES